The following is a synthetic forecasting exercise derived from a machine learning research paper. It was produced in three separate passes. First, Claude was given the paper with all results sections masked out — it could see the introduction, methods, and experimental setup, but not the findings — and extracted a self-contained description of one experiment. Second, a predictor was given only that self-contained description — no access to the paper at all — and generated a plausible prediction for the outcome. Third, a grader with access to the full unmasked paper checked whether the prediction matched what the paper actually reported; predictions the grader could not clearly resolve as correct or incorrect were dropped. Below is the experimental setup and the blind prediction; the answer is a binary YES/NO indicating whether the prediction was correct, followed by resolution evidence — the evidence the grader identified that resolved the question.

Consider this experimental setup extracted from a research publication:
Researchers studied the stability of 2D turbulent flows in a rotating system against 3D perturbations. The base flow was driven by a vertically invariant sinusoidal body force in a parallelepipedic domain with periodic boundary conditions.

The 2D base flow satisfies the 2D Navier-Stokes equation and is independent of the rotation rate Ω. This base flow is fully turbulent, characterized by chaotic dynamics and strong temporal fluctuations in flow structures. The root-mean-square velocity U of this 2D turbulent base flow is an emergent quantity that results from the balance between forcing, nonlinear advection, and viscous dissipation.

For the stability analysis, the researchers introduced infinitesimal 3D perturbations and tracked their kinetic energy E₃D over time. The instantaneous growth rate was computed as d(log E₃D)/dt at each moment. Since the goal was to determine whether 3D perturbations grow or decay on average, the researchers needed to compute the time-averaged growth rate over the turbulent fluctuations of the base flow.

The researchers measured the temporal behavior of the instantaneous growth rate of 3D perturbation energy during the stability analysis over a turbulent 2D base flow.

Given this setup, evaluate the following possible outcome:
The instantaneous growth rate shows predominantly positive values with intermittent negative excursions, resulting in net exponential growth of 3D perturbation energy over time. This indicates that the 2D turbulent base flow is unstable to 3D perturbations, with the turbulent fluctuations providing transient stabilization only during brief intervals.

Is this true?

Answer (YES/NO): NO